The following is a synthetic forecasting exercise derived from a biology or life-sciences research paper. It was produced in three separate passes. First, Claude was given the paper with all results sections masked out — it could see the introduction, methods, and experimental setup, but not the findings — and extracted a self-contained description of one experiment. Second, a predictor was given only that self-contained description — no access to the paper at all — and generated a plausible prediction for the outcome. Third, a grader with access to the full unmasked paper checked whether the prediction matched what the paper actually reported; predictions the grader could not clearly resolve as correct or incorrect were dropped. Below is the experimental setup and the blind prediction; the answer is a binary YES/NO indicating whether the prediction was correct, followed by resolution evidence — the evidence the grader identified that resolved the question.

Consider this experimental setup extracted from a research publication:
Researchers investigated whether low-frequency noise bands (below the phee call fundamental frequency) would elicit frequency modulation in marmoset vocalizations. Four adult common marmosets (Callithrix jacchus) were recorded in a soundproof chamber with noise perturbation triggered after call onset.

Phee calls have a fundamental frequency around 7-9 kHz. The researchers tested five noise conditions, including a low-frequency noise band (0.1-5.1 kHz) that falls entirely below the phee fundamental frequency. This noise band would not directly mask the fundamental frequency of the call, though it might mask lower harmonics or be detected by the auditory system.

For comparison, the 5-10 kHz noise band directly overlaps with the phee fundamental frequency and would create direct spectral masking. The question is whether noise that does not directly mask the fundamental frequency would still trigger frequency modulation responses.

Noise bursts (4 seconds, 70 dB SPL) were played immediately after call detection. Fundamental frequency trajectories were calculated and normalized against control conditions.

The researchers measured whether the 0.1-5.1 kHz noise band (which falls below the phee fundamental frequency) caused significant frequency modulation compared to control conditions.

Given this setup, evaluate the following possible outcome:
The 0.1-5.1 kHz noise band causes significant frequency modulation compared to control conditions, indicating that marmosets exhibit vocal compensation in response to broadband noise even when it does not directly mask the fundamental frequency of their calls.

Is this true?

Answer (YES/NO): NO